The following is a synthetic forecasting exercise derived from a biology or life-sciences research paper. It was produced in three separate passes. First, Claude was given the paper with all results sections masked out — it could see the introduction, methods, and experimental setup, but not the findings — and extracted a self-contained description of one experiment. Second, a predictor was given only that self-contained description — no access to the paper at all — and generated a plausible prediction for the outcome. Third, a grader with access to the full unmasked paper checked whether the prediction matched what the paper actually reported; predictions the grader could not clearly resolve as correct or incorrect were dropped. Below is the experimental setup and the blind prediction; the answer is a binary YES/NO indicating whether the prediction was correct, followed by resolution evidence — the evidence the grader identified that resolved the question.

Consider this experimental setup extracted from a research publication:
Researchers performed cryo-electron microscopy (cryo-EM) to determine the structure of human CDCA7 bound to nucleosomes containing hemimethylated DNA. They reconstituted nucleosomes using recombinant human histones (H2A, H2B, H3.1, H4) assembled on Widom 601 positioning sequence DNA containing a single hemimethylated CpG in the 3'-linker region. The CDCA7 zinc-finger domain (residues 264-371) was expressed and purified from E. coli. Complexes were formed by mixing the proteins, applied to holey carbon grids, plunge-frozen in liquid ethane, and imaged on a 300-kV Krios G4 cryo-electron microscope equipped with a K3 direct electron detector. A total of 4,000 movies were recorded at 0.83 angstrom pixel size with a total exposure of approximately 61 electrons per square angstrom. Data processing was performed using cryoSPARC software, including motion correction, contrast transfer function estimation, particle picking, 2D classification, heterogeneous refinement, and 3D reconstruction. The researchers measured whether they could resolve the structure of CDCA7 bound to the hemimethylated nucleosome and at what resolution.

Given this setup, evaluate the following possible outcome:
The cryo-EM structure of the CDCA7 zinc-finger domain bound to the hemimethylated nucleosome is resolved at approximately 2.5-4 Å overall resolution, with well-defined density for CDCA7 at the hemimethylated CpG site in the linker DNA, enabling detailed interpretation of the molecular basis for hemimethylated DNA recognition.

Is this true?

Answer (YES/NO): NO